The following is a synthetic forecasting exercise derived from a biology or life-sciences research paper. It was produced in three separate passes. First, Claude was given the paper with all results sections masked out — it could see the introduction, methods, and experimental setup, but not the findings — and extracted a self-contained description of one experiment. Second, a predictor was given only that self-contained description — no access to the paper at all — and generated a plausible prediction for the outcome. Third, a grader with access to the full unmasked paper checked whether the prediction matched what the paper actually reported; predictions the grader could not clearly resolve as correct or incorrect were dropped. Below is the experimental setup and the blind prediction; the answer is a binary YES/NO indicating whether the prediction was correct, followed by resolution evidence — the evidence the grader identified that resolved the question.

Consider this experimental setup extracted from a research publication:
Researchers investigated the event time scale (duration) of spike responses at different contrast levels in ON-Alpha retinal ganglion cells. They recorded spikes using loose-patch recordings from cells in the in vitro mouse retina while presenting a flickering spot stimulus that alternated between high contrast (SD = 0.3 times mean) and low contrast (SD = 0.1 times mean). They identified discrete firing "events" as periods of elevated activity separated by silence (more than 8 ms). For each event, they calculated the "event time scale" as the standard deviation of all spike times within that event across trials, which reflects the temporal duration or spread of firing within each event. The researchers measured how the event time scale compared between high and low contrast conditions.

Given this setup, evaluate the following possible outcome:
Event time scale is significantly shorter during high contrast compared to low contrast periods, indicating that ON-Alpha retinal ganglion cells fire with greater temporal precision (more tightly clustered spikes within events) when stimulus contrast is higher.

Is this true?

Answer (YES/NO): YES